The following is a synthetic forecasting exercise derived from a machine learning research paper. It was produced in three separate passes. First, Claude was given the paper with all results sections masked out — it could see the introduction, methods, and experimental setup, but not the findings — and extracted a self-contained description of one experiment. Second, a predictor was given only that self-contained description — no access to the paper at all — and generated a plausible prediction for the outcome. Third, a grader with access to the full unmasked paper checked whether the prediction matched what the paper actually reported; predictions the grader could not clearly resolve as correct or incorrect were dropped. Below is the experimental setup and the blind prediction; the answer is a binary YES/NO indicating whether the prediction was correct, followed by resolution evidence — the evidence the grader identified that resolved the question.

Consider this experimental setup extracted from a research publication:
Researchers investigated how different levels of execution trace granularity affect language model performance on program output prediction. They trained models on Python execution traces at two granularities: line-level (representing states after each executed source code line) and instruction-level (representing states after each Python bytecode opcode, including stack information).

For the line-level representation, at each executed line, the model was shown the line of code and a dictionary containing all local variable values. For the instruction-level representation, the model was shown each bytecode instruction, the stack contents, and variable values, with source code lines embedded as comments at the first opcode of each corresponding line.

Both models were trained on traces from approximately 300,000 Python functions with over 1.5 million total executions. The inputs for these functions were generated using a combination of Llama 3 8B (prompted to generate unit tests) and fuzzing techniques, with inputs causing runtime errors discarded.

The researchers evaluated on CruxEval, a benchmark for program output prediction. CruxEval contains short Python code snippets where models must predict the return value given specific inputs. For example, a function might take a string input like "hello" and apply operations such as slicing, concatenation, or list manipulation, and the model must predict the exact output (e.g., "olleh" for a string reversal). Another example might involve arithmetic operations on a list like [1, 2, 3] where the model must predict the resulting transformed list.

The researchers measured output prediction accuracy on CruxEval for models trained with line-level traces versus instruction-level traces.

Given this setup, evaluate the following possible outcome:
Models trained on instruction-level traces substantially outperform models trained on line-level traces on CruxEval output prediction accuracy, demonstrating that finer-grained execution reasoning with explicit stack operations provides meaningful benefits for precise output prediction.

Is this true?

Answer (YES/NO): NO